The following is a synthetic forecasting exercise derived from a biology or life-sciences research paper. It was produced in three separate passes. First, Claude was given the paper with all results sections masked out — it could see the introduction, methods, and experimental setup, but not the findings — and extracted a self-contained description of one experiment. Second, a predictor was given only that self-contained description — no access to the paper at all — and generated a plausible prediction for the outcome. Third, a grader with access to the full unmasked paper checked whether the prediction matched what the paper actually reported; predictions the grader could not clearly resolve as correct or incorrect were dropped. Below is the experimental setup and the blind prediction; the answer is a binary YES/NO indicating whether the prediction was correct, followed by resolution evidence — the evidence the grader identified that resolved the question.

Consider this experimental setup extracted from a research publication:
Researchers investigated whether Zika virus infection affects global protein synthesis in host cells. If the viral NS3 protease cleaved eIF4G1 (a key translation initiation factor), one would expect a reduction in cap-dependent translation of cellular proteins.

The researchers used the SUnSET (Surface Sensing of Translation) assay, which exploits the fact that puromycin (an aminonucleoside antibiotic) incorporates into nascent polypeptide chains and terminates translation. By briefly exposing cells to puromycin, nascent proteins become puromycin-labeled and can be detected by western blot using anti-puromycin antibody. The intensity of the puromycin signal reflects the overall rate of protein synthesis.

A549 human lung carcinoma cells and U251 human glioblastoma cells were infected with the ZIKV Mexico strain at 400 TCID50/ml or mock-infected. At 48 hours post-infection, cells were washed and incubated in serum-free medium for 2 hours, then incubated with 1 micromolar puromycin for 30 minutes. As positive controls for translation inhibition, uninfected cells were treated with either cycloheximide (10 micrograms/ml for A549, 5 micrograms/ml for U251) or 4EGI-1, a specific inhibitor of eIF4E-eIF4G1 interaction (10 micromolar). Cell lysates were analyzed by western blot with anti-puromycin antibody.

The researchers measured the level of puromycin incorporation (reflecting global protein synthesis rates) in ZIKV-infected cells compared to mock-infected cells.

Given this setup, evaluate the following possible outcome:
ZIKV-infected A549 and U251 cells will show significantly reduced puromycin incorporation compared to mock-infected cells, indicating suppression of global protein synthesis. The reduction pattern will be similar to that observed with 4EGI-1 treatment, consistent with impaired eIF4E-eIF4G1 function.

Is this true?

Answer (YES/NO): NO